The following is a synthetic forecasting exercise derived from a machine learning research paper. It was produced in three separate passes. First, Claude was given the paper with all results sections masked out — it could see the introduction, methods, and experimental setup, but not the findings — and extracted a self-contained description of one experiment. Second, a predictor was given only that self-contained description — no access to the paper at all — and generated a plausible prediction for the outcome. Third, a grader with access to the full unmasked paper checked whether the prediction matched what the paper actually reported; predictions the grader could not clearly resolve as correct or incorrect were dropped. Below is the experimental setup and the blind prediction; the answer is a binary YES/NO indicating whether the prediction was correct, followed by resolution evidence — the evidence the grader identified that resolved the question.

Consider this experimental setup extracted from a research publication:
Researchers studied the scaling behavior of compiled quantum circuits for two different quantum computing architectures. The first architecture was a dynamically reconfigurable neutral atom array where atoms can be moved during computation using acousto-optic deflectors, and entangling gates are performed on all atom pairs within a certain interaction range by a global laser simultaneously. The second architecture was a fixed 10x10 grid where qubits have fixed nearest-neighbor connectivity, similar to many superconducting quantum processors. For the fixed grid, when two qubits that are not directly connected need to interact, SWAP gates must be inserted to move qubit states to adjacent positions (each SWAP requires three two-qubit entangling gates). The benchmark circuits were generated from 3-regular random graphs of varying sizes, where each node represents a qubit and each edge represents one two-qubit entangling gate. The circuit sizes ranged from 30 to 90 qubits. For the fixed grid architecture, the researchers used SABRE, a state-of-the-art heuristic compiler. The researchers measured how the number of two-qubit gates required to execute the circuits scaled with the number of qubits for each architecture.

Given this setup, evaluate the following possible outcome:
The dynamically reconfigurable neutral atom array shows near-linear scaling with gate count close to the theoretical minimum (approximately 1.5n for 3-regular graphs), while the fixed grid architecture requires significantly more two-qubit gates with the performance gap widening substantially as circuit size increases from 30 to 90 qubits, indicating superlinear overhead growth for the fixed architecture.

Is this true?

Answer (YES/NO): YES